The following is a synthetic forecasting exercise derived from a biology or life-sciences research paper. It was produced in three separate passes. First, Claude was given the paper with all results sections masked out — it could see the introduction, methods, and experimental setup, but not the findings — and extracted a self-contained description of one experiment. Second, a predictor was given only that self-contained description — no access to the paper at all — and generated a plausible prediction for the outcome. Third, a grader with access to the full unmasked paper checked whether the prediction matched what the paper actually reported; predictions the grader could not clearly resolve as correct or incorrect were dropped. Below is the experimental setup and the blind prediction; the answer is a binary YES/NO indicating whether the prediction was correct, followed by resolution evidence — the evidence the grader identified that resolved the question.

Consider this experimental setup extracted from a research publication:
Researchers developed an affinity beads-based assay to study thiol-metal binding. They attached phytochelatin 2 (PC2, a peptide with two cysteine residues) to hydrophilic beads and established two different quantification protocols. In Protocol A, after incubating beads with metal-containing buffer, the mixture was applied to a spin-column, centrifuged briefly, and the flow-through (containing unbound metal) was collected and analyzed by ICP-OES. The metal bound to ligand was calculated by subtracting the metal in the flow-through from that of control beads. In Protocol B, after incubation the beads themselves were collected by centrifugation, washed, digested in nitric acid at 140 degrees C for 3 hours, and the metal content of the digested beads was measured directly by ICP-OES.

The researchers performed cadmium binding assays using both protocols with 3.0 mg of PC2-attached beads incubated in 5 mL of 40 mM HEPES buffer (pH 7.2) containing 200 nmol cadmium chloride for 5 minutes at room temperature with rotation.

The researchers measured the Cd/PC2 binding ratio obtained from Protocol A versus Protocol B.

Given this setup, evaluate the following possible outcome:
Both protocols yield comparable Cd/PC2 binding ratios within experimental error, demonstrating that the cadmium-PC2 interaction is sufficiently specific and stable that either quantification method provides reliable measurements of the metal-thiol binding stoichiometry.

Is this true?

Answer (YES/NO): YES